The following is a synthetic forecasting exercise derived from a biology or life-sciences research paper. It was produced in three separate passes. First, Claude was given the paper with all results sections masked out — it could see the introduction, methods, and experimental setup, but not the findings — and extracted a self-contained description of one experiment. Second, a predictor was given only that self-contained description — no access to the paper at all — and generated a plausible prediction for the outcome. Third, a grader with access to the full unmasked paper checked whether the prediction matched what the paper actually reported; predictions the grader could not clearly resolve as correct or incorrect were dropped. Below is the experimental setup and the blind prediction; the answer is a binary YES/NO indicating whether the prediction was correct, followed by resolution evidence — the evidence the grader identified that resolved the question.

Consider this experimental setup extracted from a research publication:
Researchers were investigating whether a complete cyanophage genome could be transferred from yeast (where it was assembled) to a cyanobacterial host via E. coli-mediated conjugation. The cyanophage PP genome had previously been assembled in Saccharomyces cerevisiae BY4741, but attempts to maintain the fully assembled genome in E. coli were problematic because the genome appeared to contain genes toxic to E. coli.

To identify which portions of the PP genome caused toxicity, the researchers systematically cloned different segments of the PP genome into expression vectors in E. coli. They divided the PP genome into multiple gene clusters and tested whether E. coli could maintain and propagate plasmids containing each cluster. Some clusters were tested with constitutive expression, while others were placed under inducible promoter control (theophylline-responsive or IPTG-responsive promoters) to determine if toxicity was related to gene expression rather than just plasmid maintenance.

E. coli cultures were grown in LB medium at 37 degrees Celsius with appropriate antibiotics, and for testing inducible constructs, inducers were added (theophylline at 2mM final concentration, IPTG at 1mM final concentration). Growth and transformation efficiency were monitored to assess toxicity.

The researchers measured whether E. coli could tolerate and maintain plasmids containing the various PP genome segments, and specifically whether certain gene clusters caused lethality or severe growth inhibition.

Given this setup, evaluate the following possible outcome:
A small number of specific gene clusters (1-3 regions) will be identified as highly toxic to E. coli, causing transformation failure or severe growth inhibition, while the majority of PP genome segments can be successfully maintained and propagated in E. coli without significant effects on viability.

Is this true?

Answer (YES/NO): YES